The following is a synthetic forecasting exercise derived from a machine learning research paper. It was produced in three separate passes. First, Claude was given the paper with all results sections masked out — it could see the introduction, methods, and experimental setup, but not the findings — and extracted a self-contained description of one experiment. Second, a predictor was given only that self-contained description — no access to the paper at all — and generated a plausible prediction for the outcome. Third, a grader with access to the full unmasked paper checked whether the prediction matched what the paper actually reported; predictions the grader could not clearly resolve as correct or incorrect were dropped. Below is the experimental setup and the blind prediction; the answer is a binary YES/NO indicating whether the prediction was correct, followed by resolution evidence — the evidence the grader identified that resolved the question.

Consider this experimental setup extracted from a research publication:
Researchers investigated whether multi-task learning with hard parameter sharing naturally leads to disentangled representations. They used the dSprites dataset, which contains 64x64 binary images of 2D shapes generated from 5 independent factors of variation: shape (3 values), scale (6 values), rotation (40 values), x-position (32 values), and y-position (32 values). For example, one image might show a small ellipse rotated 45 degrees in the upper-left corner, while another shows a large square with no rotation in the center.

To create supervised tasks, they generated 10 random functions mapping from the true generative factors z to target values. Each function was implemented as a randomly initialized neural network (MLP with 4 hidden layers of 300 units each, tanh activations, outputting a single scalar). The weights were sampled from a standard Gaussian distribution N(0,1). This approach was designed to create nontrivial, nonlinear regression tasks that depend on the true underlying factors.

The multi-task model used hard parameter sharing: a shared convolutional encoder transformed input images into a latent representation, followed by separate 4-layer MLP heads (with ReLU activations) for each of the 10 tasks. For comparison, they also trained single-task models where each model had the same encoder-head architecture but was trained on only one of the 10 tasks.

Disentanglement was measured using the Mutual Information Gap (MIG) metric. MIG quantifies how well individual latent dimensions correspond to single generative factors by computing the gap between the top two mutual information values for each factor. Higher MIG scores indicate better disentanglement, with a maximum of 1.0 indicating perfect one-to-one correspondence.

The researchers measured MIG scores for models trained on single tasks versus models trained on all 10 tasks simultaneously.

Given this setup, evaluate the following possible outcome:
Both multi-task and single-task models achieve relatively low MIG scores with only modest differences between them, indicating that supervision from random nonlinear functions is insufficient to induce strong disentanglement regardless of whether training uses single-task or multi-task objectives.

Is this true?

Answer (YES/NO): NO